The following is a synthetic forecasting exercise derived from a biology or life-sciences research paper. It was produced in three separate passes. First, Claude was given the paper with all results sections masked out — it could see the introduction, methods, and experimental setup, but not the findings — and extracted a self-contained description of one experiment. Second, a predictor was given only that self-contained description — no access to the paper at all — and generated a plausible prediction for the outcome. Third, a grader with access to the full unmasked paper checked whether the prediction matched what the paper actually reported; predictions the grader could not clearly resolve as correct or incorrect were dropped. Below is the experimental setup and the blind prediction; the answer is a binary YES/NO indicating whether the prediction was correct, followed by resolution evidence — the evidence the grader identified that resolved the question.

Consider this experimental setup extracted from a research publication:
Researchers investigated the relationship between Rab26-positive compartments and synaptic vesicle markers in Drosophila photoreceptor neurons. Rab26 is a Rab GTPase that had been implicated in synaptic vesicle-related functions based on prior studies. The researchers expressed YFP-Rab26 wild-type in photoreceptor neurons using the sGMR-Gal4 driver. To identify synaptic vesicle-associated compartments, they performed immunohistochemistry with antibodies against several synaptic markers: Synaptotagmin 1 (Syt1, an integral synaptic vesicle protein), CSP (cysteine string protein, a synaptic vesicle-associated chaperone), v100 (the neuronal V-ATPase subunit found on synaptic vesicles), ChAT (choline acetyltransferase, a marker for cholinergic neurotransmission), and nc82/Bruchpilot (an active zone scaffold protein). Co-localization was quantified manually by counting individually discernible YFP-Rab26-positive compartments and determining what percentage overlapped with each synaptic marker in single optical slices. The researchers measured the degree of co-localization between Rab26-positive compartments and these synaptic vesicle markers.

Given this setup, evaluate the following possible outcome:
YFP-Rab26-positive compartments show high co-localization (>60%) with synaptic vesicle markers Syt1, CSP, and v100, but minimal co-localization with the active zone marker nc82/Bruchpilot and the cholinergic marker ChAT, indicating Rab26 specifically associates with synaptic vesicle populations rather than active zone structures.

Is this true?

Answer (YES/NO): NO